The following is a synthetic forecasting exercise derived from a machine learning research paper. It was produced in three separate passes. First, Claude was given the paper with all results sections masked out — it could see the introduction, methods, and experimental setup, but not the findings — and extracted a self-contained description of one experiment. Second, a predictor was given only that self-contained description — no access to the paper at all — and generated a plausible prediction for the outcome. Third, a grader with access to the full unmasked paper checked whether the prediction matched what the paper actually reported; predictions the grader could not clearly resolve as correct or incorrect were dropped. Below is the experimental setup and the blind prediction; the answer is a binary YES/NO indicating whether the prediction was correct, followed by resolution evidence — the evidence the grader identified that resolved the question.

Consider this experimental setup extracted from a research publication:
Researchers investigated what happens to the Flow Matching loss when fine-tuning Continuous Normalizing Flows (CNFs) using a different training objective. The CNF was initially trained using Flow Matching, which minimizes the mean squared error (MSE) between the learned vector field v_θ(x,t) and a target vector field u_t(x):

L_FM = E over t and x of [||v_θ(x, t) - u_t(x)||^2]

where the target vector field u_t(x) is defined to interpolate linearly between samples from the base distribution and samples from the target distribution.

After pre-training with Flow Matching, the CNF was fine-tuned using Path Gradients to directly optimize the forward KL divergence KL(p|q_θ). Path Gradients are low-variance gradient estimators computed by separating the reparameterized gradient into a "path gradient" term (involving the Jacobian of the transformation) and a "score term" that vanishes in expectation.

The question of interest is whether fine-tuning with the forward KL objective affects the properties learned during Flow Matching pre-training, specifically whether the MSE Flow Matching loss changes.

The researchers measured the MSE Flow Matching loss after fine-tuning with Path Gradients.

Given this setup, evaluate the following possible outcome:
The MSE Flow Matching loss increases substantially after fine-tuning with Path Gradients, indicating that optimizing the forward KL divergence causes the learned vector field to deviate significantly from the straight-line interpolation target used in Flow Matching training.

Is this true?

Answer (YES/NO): NO